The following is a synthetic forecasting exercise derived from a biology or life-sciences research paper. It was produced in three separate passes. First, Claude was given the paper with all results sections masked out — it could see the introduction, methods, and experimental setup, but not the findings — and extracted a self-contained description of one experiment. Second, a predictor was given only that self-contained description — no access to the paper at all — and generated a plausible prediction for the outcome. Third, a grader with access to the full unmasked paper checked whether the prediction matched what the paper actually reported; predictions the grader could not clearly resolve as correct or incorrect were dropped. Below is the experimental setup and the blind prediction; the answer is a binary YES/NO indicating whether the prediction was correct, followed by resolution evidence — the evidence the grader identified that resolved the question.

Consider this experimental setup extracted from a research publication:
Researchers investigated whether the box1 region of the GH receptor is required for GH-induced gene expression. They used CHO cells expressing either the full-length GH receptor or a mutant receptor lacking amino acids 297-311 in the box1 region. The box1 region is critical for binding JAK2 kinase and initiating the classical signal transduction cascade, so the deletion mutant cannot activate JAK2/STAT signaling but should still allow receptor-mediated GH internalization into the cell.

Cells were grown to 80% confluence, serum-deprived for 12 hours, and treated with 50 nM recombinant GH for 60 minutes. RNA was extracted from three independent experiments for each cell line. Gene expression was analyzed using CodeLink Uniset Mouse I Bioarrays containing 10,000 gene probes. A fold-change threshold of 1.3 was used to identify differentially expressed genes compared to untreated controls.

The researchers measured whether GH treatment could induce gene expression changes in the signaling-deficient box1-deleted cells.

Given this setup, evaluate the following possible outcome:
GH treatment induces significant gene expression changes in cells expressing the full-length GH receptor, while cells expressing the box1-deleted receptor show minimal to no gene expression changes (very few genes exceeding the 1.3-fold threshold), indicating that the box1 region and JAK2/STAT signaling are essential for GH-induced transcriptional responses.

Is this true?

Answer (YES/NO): NO